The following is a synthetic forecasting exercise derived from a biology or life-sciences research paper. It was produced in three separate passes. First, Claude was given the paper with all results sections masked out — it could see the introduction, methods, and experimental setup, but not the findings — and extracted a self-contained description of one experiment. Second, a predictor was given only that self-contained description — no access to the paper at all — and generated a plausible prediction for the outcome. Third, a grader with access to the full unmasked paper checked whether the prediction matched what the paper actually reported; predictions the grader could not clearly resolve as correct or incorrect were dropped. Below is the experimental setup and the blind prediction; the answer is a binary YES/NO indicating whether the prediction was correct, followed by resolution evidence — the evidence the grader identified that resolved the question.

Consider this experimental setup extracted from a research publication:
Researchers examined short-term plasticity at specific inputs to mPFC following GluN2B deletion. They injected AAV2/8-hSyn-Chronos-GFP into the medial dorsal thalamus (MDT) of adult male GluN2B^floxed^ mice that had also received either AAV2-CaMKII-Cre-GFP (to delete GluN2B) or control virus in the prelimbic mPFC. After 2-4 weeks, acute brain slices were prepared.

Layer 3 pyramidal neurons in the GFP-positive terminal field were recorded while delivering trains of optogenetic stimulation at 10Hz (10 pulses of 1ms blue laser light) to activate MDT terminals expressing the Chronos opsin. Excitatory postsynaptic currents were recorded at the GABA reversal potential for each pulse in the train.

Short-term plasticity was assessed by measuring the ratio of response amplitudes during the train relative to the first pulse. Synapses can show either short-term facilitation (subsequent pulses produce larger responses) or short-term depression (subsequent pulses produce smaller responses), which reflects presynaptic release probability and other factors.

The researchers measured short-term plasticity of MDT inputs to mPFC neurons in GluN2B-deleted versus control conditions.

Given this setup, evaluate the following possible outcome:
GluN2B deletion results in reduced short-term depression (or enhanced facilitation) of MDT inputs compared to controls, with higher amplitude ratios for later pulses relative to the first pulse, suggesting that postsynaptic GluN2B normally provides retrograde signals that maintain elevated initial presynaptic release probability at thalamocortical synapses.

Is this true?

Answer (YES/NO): NO